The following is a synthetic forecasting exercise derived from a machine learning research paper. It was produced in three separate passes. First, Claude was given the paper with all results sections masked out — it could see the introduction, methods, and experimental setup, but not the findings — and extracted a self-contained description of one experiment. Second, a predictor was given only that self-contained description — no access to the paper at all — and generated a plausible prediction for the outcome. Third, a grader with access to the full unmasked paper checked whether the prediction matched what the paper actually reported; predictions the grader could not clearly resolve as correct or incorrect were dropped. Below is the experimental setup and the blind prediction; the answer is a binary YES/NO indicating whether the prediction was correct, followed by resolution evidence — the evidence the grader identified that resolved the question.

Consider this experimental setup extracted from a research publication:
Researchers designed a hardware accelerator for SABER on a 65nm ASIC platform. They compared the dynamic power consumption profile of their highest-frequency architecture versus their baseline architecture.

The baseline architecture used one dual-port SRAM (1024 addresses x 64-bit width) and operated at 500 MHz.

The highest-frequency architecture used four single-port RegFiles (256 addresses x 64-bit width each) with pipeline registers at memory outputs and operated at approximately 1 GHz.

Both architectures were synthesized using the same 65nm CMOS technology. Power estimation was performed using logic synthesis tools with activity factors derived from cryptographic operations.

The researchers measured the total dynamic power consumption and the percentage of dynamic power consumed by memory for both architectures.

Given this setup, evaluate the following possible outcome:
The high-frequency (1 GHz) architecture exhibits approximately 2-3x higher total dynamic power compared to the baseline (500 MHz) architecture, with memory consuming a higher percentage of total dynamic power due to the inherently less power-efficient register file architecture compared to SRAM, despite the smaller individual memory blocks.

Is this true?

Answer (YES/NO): NO